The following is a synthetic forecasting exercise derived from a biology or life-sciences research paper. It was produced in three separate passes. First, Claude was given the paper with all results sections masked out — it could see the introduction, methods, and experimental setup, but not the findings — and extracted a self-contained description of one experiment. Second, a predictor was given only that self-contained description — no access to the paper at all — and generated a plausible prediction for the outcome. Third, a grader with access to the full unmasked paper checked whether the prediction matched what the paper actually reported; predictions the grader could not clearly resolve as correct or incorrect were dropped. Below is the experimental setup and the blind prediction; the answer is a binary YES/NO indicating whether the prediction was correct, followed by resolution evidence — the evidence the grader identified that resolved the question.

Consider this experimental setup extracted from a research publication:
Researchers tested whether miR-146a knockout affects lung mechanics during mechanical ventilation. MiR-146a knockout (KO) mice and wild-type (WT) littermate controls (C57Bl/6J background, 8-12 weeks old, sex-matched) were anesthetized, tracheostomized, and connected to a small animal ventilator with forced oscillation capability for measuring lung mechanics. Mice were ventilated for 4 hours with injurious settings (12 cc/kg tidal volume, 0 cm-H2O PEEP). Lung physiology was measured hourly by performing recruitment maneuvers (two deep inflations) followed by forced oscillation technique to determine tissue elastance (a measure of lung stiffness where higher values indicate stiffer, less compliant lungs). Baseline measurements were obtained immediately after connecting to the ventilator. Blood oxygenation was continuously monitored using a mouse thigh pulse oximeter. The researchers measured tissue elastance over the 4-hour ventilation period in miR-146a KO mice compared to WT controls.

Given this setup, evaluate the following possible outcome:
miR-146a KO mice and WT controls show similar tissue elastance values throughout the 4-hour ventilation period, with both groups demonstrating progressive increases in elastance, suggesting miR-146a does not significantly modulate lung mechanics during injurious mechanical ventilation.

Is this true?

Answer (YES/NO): NO